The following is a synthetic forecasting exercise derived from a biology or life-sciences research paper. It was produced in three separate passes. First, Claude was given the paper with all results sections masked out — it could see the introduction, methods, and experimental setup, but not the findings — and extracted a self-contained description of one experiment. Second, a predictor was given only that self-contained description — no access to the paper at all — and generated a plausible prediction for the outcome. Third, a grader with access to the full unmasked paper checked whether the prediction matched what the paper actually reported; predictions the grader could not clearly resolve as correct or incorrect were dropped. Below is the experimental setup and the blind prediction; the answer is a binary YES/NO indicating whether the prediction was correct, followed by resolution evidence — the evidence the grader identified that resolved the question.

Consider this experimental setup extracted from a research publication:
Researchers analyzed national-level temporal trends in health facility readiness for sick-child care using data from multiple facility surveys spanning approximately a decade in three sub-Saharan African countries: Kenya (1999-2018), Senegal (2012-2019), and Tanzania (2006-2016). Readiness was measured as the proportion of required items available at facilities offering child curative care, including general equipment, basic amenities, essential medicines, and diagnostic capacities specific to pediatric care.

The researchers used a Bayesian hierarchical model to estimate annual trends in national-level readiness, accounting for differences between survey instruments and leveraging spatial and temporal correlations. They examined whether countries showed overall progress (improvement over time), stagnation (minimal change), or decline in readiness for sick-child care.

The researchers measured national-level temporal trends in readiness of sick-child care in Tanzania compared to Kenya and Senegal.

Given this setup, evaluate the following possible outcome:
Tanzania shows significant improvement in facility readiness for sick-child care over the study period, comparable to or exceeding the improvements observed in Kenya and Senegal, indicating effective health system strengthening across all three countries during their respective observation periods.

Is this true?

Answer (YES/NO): NO